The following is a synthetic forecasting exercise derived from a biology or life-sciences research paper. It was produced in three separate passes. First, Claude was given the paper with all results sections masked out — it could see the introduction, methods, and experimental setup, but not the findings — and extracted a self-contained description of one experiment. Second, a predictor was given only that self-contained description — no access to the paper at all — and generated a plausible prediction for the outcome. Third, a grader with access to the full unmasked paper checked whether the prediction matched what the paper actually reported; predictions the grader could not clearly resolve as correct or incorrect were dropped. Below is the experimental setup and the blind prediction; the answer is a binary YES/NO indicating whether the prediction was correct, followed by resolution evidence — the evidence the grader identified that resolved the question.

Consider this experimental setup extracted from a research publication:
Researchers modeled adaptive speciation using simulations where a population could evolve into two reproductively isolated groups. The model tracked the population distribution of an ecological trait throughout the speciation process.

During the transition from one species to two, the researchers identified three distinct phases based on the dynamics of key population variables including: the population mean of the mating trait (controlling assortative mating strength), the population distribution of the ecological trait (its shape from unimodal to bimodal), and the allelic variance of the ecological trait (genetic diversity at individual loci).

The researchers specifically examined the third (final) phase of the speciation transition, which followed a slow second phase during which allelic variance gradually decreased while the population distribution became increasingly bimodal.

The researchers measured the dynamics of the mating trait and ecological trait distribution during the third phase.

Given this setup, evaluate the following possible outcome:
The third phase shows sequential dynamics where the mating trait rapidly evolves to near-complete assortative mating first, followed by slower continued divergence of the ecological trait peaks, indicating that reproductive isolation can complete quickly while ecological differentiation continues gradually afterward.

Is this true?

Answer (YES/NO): NO